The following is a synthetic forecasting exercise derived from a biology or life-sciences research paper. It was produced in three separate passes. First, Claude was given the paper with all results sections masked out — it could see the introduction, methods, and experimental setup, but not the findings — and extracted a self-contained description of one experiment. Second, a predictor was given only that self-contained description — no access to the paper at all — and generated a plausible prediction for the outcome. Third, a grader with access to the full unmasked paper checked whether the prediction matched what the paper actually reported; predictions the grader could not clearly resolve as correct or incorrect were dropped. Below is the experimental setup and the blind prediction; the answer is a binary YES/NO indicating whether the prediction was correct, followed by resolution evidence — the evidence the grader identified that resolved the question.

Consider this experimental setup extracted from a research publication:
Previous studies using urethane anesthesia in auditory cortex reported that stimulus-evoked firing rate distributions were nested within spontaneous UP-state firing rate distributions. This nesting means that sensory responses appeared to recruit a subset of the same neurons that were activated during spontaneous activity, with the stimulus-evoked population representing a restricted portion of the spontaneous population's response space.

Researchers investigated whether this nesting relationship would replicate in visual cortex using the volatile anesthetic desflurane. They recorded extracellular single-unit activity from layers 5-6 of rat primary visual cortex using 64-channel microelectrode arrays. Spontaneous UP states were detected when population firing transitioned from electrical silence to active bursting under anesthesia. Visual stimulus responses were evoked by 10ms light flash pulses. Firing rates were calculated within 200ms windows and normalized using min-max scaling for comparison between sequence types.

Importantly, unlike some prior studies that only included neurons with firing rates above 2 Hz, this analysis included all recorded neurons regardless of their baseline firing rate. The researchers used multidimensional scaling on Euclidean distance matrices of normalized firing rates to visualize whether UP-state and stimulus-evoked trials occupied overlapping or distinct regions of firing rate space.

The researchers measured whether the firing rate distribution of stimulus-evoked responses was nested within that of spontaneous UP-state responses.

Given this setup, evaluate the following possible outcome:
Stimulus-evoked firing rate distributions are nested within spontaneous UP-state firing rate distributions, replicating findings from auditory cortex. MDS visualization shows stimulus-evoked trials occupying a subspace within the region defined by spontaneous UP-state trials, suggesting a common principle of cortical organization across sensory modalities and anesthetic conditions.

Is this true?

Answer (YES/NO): NO